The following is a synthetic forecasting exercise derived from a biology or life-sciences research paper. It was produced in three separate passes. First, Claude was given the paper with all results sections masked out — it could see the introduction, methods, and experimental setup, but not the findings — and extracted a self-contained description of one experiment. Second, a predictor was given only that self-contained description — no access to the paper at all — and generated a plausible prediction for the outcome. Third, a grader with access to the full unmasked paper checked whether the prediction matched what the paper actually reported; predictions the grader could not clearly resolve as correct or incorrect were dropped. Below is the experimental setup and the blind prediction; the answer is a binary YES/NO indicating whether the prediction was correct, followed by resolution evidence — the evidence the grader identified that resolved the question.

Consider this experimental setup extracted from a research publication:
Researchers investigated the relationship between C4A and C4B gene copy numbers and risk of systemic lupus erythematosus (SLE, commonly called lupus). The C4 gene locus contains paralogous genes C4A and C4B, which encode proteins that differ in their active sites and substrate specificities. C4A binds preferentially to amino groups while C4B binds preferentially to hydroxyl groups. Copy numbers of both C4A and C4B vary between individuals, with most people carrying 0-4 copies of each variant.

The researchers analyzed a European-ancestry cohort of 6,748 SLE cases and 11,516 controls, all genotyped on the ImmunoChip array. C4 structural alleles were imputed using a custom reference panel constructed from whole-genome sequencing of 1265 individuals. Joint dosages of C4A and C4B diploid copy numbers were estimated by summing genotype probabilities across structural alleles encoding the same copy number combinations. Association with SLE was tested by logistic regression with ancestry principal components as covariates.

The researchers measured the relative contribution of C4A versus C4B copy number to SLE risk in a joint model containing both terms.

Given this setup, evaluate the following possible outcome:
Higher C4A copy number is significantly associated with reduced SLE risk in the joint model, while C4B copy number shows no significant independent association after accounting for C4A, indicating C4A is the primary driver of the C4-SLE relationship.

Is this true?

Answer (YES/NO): NO